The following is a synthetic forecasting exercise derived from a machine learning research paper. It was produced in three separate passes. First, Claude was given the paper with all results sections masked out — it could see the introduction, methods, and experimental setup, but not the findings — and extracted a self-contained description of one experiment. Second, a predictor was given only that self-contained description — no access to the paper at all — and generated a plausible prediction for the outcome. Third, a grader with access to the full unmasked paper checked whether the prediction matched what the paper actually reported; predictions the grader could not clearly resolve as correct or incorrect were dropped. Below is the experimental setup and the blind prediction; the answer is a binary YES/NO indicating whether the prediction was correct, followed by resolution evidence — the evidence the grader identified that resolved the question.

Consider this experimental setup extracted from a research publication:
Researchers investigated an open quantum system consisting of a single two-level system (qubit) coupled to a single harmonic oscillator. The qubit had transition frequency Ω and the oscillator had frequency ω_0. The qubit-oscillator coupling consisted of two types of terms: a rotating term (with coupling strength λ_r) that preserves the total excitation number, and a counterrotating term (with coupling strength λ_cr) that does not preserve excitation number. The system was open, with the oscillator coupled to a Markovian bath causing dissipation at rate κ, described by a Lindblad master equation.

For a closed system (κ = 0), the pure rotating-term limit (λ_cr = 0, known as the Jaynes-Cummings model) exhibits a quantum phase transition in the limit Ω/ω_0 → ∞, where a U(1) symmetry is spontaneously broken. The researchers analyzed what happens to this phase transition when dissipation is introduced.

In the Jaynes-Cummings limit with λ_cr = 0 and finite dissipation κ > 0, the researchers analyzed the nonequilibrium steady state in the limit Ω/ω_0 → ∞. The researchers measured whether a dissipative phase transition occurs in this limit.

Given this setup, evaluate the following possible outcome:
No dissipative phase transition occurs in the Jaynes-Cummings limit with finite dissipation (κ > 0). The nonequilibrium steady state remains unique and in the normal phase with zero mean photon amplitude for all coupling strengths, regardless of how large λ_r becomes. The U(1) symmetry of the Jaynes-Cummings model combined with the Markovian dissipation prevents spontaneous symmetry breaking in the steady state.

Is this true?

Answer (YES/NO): YES